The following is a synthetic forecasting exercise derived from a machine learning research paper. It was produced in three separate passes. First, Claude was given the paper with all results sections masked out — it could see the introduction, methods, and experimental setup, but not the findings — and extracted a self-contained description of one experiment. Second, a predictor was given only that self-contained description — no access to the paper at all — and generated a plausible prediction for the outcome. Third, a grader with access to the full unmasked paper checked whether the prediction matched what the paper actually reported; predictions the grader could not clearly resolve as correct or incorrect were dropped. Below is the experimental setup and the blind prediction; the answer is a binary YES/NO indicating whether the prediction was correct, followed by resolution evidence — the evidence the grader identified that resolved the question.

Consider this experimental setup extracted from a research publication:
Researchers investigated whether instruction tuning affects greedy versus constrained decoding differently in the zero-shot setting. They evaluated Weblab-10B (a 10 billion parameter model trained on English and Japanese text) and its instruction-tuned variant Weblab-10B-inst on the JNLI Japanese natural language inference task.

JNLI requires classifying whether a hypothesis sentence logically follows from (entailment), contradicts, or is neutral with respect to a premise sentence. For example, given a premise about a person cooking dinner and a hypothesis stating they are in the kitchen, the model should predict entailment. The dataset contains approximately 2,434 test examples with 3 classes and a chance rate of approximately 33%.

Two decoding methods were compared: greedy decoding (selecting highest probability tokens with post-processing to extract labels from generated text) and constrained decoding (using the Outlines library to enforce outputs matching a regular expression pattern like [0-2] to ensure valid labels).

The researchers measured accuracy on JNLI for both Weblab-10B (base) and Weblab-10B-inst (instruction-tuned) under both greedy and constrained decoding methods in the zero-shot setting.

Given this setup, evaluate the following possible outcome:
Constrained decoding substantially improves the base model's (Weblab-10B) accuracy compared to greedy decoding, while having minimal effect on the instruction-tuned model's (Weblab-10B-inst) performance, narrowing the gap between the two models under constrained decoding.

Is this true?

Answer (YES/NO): NO